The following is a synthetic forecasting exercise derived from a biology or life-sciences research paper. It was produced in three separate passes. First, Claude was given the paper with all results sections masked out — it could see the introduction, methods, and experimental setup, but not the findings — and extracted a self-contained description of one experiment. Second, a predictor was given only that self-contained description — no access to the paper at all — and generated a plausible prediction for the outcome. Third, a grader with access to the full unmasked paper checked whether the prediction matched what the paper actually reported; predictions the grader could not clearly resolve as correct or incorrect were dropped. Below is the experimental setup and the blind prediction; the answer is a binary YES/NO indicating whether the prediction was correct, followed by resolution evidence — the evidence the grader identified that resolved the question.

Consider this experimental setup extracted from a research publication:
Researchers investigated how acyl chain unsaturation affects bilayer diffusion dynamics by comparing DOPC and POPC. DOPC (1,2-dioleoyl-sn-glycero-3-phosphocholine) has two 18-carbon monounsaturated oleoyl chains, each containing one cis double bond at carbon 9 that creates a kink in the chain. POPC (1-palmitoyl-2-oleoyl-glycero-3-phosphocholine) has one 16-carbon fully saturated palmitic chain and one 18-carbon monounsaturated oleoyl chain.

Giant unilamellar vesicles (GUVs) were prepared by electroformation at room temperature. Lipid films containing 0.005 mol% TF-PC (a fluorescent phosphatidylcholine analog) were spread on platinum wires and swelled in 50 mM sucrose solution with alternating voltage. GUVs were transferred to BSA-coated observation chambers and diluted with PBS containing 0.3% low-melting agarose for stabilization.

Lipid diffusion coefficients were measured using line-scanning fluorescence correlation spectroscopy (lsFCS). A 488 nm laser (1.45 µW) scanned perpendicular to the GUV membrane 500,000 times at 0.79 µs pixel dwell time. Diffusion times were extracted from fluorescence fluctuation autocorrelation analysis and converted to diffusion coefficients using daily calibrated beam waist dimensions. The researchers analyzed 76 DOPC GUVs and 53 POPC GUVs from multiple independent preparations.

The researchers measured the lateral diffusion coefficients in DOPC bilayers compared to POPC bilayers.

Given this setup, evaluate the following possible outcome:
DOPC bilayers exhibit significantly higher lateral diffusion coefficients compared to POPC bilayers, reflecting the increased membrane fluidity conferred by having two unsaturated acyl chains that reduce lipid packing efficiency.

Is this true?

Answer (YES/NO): NO